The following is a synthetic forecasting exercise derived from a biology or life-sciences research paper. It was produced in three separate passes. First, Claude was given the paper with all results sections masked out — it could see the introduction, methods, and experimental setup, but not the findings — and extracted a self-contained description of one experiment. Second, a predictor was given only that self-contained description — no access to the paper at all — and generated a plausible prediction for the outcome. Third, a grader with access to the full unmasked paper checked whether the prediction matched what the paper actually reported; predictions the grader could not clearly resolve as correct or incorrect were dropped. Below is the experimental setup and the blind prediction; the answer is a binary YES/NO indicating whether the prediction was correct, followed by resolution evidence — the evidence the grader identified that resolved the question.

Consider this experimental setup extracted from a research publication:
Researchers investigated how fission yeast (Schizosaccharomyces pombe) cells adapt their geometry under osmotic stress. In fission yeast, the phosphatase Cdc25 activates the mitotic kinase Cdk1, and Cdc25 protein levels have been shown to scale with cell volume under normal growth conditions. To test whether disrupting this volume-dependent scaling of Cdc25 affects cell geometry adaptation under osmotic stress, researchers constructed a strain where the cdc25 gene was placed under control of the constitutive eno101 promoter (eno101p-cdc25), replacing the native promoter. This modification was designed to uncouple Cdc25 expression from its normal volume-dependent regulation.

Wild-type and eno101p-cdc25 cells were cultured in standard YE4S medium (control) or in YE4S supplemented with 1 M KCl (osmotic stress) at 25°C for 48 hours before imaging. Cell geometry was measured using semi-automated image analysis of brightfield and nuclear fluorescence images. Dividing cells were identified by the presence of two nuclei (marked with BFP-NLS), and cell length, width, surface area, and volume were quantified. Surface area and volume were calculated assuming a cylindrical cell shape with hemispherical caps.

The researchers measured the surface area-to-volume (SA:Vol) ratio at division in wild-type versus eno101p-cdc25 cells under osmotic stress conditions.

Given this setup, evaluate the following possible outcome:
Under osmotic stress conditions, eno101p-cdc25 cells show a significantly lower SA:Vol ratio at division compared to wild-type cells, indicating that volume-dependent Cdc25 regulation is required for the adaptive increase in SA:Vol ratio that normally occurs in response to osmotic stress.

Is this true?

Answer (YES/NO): NO